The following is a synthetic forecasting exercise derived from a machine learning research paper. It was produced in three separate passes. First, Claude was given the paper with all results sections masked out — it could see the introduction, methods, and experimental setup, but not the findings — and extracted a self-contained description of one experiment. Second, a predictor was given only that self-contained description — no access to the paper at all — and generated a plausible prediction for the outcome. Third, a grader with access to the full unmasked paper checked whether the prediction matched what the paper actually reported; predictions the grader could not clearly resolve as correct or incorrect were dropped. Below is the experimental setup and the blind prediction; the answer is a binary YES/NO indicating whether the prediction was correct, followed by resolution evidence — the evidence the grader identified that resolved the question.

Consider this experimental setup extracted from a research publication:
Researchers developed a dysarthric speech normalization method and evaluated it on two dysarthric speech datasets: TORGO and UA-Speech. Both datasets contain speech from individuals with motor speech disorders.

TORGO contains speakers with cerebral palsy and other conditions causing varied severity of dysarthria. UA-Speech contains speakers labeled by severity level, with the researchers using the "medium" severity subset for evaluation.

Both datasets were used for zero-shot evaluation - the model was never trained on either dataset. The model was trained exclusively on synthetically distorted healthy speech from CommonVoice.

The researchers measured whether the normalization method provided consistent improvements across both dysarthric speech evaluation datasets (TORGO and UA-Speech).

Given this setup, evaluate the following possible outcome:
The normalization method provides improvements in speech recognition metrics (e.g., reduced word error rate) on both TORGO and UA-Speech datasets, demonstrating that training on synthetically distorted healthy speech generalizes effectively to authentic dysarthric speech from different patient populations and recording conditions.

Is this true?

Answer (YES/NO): YES